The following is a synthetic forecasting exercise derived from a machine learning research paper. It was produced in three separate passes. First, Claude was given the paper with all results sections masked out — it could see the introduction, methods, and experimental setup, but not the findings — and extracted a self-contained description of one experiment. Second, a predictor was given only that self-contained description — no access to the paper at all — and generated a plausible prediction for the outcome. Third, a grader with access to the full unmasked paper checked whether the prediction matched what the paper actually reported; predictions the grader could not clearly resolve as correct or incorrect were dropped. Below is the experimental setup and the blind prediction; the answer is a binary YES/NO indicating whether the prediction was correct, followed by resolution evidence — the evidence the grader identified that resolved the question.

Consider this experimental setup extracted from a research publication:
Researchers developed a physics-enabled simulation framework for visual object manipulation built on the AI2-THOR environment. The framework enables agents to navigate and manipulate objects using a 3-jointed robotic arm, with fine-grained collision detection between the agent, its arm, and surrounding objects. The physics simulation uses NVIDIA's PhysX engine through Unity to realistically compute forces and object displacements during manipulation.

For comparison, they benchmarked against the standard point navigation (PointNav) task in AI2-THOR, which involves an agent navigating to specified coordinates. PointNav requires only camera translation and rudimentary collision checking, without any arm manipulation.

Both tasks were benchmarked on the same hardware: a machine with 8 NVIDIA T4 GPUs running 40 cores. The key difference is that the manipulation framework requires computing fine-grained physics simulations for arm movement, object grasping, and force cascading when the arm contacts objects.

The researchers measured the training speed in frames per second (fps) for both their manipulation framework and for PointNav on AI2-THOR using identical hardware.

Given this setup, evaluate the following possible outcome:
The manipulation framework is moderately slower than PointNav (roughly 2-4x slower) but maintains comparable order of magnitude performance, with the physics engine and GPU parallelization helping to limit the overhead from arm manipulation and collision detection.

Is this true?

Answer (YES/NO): YES